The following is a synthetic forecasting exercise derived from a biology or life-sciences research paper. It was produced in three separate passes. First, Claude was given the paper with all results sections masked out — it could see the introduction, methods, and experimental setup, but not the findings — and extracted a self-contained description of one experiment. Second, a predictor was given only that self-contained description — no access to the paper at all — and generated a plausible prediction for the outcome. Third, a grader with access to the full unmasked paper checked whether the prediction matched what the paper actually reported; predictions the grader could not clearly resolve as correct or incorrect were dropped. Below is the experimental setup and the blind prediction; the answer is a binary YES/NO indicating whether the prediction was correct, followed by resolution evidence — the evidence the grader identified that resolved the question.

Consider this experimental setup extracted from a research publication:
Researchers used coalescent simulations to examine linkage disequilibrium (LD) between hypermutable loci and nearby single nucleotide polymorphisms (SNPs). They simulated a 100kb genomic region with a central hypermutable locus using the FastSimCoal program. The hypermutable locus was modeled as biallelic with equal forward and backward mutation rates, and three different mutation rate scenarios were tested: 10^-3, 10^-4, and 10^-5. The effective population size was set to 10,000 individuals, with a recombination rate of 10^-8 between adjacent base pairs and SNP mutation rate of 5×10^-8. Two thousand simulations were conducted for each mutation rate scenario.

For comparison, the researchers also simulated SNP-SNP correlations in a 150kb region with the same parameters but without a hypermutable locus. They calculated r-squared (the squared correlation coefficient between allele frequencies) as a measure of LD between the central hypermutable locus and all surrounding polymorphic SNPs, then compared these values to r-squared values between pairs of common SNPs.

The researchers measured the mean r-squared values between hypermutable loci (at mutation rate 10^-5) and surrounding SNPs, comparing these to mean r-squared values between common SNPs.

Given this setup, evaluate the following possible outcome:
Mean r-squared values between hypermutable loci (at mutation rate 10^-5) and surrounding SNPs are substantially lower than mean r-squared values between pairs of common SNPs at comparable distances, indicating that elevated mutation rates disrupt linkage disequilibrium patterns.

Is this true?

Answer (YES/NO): NO